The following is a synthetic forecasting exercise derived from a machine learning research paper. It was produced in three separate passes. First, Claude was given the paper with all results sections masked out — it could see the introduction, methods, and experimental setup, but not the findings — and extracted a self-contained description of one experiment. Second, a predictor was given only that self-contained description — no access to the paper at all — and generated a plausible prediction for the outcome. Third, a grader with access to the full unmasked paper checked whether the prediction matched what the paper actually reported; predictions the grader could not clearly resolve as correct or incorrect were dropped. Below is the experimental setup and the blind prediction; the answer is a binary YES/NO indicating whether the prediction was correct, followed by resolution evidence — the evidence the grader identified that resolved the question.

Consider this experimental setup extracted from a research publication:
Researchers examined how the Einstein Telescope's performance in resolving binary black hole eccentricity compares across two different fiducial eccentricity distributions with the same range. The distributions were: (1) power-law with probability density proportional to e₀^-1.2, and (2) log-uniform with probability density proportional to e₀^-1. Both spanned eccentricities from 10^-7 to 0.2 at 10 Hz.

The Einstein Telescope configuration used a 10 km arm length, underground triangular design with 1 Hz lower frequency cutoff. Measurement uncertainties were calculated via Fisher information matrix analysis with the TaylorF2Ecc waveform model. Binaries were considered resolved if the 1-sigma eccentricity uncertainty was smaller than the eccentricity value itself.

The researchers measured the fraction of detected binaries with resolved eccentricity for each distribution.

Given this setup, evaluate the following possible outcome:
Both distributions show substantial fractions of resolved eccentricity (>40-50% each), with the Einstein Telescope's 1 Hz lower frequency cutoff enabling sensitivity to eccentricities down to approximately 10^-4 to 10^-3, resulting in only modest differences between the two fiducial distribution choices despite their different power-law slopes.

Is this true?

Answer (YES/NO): NO